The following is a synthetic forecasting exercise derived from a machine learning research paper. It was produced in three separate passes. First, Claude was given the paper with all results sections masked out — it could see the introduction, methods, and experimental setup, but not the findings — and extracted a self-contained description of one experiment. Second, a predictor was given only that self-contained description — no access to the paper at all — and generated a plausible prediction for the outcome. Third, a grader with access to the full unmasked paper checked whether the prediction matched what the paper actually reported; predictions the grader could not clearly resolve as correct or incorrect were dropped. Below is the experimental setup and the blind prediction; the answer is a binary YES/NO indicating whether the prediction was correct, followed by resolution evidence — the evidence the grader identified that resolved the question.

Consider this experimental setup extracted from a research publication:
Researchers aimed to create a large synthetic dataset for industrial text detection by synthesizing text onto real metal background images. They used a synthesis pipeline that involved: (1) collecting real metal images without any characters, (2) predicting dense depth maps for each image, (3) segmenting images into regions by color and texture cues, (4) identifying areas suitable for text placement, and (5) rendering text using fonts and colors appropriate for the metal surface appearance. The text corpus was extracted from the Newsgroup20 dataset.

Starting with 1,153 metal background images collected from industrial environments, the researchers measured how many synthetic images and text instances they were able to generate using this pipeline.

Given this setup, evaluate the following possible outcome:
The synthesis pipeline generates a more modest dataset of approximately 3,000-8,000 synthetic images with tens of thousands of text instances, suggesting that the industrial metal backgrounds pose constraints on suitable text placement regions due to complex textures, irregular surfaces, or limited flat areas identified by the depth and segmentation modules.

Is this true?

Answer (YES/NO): NO